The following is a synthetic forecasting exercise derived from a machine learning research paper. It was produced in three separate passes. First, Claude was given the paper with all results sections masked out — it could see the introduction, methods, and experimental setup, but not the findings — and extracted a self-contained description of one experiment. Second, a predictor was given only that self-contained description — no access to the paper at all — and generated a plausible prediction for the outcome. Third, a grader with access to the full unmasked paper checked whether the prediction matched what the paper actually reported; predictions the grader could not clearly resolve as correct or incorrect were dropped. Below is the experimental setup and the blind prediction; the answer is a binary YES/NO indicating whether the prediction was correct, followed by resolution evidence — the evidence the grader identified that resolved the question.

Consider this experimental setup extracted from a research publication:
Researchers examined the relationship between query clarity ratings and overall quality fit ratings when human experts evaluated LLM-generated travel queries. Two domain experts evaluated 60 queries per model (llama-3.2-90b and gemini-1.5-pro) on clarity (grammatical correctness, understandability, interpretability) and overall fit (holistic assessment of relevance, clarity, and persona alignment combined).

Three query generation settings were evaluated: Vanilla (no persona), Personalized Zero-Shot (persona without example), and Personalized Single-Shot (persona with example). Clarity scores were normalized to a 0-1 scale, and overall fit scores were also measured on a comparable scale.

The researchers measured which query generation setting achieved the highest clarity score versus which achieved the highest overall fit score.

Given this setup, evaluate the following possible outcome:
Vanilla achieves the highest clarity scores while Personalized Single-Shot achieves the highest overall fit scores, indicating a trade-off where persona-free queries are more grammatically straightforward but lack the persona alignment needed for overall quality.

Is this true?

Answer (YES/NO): NO